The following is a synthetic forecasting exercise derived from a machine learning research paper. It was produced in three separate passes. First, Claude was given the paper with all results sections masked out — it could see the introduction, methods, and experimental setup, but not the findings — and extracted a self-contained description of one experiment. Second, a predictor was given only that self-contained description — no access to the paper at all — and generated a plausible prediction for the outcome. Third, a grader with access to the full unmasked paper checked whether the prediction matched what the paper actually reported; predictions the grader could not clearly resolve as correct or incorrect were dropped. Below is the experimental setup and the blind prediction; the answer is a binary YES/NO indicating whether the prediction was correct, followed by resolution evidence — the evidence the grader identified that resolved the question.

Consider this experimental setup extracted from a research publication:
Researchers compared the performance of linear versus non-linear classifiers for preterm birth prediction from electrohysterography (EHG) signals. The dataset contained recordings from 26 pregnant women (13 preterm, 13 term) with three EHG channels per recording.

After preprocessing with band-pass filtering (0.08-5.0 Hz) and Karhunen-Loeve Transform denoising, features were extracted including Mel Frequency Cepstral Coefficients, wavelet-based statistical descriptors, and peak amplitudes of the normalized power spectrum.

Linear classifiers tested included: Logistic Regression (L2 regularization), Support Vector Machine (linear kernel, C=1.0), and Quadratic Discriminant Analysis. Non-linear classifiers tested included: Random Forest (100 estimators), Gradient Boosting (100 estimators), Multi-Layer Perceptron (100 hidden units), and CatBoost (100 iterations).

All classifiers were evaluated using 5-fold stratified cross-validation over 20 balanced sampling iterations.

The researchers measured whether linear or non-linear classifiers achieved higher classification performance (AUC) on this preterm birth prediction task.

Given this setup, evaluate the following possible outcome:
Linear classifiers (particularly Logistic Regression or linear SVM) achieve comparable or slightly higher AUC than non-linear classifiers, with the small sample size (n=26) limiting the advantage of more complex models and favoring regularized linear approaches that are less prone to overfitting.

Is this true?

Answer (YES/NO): NO